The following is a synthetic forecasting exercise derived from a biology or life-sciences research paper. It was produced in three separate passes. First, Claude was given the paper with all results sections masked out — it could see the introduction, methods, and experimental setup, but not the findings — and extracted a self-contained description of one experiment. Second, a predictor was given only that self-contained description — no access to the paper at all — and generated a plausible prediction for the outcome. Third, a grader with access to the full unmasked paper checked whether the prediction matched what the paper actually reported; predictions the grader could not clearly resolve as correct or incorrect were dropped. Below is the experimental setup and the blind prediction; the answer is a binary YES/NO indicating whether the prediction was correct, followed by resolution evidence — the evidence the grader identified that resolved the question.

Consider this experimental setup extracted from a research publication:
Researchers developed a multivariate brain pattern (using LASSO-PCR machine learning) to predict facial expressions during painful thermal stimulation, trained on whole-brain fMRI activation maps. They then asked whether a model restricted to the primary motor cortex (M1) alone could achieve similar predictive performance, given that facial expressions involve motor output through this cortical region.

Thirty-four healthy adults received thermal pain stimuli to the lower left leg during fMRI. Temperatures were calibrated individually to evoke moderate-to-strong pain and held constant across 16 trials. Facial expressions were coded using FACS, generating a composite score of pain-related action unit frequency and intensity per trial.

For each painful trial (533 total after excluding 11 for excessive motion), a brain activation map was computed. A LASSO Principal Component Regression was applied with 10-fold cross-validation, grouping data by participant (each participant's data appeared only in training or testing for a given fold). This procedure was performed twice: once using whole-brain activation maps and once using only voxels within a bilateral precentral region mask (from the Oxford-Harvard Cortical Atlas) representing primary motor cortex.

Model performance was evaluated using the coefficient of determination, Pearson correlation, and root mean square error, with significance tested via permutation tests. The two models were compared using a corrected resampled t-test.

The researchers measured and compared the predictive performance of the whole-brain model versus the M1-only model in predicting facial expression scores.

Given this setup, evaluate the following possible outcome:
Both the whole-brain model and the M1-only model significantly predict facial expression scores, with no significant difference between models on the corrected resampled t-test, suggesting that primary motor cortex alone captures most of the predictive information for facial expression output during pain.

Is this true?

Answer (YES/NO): NO